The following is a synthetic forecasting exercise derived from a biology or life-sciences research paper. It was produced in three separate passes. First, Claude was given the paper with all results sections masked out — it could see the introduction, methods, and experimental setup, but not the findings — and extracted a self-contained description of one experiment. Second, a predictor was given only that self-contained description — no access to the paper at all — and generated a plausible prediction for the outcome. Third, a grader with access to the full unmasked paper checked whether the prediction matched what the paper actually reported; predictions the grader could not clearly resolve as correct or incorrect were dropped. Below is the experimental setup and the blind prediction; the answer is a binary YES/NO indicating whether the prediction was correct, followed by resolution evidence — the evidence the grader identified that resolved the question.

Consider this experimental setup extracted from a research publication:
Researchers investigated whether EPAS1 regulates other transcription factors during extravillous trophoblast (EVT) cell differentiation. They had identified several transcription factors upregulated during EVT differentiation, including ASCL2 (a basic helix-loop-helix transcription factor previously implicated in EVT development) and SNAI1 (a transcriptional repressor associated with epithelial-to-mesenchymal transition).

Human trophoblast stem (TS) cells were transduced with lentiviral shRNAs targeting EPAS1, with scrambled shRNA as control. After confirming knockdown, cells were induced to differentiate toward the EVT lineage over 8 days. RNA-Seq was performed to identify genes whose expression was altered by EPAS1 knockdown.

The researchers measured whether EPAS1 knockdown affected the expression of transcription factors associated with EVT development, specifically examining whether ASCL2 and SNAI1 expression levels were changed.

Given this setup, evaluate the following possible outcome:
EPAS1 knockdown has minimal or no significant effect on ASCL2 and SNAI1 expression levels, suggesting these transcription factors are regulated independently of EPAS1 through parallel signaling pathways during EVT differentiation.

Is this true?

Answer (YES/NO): NO